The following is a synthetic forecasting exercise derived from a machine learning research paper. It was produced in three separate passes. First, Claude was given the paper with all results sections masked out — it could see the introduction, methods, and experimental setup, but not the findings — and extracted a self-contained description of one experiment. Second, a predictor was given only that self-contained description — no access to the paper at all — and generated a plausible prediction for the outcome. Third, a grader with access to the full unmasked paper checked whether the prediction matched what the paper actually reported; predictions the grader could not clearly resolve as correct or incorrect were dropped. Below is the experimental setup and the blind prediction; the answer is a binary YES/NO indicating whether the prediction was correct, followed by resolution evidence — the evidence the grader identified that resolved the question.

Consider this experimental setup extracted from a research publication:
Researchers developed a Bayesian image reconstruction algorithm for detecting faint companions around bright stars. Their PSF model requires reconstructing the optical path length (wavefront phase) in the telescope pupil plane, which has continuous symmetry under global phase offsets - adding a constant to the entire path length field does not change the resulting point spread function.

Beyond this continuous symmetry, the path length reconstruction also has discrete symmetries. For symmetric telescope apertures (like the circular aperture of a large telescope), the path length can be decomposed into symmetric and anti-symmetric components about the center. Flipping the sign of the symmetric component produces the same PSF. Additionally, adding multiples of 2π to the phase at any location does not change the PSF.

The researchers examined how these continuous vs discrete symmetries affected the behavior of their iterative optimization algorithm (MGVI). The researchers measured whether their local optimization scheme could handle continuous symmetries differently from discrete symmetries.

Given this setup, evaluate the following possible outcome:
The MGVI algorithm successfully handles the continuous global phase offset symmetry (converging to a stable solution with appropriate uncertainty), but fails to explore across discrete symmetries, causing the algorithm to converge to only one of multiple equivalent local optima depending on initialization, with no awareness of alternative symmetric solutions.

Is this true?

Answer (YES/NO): NO